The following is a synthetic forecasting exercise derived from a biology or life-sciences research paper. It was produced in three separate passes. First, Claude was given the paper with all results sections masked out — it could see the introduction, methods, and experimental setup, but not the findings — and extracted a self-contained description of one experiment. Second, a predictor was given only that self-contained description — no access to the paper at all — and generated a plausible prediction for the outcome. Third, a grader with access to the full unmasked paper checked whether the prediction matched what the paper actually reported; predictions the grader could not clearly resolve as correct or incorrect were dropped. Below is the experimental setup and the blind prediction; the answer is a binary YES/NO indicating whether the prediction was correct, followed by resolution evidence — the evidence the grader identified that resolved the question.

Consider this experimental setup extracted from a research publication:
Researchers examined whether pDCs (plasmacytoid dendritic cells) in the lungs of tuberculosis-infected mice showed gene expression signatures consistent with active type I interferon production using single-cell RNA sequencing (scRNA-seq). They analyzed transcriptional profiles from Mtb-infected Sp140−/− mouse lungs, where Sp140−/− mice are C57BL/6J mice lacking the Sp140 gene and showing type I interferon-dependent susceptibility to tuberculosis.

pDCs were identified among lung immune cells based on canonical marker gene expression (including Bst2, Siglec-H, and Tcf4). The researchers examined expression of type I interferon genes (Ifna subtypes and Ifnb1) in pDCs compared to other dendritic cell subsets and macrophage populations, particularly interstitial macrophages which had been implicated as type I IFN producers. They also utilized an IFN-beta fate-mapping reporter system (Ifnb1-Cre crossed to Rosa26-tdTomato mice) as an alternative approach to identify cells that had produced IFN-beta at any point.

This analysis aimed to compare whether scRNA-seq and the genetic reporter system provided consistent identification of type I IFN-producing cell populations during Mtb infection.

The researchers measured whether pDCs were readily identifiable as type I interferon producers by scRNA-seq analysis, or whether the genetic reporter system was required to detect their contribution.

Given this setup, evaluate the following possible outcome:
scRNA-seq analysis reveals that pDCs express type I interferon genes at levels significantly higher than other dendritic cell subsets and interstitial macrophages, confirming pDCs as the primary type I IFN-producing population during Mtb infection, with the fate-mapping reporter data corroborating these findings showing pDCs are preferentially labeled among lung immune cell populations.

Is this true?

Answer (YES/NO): NO